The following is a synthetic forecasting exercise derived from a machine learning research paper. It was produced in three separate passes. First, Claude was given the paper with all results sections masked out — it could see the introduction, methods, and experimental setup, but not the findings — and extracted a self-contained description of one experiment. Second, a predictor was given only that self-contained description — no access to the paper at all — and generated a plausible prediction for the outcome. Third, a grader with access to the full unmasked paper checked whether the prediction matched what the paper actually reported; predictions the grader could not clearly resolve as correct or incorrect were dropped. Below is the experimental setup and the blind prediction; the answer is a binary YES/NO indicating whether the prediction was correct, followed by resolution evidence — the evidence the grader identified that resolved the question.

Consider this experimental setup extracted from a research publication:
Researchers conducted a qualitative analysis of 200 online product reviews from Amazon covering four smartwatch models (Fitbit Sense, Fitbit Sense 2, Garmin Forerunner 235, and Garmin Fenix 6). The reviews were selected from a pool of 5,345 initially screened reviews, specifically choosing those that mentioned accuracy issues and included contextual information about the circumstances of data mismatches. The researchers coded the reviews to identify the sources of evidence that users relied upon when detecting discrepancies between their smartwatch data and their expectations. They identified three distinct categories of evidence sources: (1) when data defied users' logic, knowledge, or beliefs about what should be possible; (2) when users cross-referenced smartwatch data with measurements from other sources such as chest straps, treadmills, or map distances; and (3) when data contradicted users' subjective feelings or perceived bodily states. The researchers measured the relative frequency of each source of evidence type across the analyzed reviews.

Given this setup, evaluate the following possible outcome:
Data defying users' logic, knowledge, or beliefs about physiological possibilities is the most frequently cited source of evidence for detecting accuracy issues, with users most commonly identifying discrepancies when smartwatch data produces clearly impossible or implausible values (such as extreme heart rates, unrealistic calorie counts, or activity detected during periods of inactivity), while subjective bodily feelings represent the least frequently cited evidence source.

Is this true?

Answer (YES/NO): YES